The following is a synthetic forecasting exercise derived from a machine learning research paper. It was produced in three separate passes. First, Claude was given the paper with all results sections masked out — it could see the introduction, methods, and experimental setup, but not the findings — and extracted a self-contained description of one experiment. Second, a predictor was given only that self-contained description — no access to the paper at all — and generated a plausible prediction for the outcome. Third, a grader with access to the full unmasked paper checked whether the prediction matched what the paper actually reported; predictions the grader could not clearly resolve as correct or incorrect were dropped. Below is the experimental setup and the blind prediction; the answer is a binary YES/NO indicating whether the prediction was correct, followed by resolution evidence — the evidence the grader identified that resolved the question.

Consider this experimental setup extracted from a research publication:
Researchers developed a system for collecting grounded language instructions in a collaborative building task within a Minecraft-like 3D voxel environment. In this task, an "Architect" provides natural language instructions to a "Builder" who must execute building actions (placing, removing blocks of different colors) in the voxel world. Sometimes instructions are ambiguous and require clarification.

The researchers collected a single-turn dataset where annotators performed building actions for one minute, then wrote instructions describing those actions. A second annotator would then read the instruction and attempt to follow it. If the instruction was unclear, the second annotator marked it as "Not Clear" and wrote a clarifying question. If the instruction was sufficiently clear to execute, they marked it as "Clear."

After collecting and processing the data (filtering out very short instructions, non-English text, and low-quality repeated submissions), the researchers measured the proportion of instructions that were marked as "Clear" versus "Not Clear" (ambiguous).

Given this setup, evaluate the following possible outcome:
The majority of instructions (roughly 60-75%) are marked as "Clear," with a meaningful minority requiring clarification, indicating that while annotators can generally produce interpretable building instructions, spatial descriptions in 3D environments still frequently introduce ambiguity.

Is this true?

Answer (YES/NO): NO